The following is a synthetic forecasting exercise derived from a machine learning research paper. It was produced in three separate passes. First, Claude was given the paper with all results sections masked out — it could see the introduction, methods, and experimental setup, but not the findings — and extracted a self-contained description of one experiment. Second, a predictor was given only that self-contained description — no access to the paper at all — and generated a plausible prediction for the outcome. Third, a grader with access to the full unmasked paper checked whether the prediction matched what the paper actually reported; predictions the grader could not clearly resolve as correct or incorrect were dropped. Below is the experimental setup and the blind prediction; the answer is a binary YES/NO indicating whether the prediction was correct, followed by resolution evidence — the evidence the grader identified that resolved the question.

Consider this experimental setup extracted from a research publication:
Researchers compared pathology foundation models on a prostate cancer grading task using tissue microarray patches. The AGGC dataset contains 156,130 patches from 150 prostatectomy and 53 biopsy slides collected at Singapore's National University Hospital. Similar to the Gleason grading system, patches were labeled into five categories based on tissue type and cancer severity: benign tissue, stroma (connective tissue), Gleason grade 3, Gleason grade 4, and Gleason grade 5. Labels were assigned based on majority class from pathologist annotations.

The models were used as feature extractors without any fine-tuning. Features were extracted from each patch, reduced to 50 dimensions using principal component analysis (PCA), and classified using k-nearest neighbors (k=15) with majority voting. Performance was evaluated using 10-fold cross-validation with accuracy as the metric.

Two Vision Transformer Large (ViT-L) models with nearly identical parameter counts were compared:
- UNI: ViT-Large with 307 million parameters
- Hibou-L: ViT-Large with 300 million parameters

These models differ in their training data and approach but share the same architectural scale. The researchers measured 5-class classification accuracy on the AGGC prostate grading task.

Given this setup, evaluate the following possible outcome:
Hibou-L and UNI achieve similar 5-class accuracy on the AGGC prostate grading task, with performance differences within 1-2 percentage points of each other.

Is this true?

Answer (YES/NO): NO